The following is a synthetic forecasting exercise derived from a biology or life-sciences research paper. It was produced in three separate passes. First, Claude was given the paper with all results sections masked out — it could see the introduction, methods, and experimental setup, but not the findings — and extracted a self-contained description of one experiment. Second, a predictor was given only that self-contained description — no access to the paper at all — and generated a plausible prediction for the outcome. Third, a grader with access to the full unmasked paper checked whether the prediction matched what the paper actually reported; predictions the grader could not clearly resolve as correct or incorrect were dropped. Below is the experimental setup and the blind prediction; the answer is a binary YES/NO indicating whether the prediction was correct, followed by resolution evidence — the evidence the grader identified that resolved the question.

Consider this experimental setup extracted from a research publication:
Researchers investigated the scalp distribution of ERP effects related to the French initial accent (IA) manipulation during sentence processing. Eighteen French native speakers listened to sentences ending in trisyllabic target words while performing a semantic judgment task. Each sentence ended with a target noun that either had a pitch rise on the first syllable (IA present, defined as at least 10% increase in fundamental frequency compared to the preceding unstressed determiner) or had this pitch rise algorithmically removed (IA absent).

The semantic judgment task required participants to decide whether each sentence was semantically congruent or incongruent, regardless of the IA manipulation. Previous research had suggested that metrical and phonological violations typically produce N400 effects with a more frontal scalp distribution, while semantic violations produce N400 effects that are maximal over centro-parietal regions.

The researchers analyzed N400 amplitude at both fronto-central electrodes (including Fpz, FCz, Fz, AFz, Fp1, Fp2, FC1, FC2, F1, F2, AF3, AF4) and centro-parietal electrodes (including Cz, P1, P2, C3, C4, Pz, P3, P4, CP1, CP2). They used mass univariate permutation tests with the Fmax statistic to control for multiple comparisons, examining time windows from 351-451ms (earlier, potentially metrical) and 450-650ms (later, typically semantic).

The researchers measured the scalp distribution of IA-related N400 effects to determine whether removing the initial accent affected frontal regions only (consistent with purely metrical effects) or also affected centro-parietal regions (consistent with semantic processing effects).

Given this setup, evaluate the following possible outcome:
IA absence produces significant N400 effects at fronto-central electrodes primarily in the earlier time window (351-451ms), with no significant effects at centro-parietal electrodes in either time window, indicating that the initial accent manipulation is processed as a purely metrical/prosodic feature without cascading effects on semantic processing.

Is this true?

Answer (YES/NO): NO